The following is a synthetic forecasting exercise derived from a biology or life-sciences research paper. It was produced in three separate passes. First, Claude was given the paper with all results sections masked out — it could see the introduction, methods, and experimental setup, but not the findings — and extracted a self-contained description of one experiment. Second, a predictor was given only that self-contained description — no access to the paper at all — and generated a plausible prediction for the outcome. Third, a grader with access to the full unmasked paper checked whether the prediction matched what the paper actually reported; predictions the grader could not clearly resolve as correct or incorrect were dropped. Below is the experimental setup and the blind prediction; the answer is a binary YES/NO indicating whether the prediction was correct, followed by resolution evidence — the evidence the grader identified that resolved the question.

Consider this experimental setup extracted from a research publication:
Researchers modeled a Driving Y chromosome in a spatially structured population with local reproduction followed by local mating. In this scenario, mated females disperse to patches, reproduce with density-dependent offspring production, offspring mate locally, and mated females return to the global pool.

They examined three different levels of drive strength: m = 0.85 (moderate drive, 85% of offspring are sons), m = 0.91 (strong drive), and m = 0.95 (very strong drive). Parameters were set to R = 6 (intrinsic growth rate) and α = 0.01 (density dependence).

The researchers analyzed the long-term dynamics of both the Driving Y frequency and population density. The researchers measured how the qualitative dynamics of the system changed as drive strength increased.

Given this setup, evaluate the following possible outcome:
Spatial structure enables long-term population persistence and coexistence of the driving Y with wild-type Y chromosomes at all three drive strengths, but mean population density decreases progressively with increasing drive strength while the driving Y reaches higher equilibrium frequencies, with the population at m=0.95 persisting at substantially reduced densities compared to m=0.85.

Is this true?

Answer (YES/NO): NO